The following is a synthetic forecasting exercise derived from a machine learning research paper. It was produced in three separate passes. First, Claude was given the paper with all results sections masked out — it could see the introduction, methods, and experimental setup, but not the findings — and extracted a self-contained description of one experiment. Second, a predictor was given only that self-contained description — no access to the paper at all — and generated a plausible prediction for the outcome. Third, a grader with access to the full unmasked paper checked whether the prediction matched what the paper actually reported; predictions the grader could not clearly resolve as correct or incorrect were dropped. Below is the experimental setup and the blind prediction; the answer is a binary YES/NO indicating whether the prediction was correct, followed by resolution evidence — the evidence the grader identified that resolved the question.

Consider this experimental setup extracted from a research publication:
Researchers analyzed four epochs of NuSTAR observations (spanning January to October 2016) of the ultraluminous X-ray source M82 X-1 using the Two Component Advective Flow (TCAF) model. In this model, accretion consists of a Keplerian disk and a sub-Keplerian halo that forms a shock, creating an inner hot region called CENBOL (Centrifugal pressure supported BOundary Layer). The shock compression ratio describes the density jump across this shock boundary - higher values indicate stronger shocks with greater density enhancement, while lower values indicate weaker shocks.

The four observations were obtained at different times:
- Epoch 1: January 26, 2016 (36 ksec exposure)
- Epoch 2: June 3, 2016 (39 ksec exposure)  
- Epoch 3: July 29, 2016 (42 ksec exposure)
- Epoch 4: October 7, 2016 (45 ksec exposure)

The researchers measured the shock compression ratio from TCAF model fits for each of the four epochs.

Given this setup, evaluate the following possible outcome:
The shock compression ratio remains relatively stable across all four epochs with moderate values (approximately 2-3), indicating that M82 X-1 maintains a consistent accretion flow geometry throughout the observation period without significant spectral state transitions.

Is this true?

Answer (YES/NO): NO